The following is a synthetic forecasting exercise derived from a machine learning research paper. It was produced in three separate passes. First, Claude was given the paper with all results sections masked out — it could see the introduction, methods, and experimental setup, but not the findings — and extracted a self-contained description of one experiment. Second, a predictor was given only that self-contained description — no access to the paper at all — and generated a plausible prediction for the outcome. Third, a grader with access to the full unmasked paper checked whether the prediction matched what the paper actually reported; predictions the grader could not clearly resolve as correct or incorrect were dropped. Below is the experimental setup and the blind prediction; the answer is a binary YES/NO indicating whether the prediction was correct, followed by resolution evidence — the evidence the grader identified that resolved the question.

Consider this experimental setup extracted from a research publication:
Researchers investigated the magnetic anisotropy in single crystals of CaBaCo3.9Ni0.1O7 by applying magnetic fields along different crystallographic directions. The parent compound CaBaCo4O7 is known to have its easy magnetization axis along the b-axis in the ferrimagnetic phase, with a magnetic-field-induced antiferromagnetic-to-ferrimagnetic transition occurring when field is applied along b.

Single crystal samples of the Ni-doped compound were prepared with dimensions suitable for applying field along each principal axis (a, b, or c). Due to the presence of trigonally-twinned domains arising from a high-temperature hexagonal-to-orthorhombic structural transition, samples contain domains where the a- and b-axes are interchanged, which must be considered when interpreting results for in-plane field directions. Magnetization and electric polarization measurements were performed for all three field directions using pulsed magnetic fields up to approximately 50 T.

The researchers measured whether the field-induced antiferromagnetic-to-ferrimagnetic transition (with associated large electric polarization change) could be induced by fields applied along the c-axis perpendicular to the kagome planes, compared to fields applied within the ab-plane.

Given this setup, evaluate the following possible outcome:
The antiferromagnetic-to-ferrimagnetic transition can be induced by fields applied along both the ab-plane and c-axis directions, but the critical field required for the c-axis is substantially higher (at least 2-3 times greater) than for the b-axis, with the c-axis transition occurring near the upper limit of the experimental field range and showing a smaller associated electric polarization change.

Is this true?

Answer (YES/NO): NO